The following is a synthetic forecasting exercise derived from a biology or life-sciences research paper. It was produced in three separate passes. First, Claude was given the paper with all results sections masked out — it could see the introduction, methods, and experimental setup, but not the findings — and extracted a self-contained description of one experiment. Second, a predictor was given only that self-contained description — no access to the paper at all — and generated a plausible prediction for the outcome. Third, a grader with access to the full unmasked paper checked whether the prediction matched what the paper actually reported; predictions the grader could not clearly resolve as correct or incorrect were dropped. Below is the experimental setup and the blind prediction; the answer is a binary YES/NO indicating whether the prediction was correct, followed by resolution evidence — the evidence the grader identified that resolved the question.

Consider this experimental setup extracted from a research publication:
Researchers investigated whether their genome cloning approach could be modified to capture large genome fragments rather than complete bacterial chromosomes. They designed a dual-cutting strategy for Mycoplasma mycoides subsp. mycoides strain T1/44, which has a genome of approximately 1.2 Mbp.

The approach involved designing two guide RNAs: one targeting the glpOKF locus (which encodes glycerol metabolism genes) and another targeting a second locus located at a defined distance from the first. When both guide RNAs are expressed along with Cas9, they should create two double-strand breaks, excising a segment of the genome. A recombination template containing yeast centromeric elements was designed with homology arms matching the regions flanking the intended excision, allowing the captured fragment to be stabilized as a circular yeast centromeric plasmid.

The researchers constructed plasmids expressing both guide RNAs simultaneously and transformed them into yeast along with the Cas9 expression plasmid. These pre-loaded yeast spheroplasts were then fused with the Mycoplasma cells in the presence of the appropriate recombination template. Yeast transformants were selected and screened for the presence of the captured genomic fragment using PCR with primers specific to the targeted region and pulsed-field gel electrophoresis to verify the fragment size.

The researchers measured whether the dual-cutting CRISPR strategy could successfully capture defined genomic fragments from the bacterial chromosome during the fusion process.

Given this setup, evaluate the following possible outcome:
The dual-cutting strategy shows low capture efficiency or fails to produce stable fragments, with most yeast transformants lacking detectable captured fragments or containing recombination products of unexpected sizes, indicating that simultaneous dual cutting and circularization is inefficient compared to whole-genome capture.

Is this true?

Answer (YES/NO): NO